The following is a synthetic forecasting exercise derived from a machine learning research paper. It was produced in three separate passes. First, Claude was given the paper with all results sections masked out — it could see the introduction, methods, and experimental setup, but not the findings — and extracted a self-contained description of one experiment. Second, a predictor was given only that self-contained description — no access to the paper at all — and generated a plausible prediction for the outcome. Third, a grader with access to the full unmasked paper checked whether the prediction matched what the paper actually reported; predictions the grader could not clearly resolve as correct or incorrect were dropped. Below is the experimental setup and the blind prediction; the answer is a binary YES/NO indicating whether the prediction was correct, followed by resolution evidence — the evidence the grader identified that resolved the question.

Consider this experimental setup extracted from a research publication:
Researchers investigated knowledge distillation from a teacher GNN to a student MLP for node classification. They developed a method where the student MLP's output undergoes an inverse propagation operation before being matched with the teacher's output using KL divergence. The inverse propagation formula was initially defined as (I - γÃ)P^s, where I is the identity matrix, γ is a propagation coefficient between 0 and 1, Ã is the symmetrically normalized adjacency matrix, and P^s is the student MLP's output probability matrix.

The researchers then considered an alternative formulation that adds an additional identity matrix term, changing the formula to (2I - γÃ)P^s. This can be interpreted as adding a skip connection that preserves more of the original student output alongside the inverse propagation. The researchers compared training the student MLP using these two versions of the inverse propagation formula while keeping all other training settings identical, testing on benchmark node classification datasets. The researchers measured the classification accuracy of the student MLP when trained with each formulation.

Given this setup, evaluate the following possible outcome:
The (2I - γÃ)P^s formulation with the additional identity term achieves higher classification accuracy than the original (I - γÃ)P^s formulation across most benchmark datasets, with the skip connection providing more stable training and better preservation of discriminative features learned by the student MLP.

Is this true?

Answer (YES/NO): YES